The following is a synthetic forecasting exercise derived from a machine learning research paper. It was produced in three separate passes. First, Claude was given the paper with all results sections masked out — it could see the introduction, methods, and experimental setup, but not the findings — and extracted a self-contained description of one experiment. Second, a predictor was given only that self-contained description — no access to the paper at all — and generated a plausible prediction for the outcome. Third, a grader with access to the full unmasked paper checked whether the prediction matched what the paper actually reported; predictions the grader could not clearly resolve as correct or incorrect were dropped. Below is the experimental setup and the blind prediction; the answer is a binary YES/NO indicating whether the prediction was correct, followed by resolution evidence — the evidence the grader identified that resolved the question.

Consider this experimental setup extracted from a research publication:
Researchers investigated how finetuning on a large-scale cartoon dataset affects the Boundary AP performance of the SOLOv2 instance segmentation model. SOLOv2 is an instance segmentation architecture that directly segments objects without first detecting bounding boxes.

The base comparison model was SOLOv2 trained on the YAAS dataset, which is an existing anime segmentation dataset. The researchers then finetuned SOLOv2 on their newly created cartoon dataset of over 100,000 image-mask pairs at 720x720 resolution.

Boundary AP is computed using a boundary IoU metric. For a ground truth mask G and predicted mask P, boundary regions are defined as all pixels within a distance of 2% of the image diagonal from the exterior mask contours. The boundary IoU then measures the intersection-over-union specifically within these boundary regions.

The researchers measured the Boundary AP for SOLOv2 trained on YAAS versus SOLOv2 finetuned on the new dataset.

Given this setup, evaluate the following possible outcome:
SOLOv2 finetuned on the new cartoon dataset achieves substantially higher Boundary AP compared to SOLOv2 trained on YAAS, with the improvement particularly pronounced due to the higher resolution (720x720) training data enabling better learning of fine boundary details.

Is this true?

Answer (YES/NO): NO